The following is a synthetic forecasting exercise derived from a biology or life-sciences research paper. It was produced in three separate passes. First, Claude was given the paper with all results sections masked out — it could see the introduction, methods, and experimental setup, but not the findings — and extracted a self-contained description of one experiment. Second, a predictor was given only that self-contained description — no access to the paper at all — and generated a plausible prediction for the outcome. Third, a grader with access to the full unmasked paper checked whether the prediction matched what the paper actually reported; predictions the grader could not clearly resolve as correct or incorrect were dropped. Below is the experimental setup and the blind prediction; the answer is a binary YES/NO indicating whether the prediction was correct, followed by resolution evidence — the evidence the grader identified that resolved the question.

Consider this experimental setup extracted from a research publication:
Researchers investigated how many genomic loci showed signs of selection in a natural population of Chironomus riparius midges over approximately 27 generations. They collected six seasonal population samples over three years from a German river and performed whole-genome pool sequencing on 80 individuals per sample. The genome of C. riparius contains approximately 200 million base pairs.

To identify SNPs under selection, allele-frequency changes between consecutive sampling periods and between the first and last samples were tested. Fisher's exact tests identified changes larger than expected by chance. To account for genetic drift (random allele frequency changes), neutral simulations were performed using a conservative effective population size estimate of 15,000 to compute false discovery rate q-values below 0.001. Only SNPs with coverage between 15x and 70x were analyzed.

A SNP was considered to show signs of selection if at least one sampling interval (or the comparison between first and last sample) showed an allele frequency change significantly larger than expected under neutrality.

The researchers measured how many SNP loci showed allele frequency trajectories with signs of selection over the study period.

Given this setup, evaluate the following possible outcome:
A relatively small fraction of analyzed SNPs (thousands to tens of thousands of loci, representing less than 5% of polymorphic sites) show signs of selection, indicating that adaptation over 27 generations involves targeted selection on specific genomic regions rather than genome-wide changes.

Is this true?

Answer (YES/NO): NO